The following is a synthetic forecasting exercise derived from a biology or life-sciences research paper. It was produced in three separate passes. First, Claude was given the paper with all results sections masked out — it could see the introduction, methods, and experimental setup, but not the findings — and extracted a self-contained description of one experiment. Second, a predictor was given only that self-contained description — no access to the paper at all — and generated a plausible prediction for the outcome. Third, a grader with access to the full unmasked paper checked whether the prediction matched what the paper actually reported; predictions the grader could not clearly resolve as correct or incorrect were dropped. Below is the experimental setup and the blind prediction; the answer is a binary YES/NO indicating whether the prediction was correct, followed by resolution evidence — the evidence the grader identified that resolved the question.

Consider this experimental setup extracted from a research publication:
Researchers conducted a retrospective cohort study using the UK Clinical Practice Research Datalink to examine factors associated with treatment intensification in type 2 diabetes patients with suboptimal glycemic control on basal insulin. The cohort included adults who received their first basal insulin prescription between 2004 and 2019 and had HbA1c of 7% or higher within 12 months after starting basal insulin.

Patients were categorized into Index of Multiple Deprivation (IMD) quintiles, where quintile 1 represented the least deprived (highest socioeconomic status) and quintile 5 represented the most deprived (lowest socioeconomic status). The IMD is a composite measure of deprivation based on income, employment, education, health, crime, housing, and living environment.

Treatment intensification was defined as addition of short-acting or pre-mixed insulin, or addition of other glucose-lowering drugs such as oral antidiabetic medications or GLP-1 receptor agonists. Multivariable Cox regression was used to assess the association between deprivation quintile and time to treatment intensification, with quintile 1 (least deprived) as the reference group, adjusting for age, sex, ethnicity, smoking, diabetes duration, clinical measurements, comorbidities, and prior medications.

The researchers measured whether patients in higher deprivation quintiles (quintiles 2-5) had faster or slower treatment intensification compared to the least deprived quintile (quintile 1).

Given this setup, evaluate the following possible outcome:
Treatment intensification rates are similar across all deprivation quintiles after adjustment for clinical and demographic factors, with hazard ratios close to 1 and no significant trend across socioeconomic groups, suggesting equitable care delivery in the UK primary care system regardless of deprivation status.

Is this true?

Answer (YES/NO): NO